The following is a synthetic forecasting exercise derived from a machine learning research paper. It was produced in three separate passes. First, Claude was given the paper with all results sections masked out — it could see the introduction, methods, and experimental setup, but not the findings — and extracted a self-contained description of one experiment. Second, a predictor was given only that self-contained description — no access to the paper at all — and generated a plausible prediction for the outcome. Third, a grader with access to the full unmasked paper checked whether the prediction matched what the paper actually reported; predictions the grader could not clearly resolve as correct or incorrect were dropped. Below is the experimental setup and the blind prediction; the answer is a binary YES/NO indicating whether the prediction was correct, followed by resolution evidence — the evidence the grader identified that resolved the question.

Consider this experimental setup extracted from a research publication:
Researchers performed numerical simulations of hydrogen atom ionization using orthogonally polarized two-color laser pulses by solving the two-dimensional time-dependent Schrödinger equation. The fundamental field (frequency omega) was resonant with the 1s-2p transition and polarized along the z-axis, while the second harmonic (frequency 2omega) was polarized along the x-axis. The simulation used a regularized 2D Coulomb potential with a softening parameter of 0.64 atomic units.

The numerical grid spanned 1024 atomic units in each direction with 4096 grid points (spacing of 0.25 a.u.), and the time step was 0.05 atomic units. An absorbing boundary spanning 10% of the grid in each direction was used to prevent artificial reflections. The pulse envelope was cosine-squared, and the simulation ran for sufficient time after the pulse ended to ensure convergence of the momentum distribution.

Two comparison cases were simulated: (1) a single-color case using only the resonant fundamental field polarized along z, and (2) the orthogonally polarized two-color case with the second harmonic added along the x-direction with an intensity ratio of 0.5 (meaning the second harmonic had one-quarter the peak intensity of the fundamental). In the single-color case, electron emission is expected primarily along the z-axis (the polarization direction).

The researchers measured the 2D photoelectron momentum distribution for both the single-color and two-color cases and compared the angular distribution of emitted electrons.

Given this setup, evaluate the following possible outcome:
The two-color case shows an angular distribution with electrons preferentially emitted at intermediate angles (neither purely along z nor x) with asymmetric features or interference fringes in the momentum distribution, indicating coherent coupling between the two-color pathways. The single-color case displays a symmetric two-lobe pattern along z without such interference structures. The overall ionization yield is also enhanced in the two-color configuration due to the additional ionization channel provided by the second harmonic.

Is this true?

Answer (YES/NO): NO